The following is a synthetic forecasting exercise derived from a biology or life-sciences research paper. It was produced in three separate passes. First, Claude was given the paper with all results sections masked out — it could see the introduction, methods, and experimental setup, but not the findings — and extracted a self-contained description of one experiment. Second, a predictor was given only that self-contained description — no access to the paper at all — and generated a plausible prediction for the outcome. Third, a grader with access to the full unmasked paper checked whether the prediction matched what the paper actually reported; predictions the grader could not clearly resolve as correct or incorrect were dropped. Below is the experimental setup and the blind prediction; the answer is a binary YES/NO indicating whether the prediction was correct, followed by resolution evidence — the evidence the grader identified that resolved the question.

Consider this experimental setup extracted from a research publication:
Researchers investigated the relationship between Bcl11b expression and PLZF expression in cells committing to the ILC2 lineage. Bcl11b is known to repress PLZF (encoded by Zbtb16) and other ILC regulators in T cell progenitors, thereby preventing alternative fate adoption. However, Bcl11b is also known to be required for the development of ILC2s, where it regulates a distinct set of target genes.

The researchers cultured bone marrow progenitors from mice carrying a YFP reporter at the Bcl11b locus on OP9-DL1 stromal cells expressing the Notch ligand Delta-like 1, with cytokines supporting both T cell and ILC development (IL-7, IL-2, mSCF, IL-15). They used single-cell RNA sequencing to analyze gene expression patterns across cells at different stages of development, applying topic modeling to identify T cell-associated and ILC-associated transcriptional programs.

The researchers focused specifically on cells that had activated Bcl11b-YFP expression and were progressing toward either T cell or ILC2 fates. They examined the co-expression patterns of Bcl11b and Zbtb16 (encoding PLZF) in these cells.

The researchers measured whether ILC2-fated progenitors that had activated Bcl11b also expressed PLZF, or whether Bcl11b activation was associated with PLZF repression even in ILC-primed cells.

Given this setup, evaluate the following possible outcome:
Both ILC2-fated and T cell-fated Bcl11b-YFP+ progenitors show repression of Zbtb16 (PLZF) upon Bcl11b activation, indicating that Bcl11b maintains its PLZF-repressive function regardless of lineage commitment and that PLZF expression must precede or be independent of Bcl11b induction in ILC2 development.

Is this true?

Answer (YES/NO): NO